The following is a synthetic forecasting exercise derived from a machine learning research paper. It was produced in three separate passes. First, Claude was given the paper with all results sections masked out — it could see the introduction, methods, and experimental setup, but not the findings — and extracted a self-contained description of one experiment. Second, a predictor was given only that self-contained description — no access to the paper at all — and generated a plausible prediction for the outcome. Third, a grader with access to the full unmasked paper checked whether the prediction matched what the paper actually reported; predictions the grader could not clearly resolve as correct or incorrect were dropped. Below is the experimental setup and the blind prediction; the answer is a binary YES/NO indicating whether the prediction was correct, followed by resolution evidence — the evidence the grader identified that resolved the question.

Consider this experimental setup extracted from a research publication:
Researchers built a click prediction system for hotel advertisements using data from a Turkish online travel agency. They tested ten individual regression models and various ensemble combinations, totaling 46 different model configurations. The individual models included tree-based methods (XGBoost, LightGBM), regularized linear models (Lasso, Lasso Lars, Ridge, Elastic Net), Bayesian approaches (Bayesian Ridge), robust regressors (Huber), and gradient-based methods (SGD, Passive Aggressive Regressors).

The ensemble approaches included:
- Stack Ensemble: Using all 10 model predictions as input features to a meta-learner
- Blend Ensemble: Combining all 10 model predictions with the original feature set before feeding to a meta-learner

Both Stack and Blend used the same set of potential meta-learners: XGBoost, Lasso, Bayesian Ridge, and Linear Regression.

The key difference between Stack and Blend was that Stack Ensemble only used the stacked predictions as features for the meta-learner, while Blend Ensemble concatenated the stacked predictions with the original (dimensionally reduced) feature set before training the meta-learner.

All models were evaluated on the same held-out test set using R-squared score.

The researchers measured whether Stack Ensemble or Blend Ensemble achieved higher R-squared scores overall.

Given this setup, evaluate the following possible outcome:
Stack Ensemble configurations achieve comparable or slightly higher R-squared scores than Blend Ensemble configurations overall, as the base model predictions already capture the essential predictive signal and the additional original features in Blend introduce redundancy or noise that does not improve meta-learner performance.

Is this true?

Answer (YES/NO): YES